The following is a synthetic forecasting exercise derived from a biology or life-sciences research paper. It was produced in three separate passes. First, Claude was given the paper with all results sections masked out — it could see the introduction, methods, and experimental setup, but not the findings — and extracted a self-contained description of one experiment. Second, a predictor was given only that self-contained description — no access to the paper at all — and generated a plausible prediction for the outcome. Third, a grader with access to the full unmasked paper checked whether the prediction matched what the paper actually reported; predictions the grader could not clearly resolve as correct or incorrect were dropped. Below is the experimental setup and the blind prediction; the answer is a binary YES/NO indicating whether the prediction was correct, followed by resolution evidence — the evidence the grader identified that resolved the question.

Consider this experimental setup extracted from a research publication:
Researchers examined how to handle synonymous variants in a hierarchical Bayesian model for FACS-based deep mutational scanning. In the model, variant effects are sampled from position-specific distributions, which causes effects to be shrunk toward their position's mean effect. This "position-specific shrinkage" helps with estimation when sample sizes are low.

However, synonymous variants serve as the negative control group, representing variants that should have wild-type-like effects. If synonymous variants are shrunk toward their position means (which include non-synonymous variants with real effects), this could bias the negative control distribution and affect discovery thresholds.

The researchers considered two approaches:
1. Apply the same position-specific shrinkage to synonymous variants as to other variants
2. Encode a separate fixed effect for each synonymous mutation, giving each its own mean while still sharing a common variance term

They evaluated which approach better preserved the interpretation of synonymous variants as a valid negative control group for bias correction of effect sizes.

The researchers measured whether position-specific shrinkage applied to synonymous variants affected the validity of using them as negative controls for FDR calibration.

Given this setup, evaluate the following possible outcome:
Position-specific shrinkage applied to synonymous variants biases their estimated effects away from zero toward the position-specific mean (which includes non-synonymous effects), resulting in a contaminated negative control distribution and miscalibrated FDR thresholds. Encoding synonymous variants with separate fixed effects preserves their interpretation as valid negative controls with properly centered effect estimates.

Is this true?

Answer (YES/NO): YES